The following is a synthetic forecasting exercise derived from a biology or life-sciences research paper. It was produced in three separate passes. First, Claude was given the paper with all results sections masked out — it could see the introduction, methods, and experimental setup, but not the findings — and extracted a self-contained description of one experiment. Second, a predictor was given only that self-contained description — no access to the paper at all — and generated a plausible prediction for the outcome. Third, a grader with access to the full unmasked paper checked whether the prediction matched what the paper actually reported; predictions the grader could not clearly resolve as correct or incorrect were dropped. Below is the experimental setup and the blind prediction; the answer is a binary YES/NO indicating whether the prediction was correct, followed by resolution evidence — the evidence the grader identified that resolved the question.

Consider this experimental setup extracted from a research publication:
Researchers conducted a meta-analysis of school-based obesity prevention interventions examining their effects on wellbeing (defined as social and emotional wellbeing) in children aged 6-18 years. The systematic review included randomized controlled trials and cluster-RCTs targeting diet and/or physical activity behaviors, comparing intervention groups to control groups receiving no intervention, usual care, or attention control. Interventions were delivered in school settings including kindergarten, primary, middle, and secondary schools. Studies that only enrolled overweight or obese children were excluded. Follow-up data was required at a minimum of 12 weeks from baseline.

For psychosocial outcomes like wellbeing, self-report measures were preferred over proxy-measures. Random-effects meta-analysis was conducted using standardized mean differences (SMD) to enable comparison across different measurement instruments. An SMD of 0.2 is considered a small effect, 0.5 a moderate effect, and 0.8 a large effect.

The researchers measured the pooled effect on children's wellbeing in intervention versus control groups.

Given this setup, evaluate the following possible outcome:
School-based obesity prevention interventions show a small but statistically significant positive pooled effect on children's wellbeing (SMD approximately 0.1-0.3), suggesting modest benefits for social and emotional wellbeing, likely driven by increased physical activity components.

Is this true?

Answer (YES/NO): NO